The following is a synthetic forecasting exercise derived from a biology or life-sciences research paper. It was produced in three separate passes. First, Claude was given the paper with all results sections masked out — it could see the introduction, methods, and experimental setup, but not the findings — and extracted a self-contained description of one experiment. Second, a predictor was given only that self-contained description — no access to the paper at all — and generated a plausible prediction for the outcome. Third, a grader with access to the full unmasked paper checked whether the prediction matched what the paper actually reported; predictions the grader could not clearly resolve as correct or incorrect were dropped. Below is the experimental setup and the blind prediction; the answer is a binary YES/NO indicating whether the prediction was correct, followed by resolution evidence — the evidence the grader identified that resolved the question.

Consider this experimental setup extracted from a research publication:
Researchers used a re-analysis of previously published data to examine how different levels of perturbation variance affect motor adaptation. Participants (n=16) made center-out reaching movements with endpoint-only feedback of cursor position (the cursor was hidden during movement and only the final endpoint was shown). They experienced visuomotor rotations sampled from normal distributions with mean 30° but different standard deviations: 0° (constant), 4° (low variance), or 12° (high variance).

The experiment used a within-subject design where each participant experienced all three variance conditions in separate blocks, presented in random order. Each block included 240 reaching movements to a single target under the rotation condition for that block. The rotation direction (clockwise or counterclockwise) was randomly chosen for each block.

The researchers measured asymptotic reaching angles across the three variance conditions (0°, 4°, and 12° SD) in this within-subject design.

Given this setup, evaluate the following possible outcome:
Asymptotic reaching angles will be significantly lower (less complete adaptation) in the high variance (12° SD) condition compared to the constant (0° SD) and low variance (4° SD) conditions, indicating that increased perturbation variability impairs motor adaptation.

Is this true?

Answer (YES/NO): YES